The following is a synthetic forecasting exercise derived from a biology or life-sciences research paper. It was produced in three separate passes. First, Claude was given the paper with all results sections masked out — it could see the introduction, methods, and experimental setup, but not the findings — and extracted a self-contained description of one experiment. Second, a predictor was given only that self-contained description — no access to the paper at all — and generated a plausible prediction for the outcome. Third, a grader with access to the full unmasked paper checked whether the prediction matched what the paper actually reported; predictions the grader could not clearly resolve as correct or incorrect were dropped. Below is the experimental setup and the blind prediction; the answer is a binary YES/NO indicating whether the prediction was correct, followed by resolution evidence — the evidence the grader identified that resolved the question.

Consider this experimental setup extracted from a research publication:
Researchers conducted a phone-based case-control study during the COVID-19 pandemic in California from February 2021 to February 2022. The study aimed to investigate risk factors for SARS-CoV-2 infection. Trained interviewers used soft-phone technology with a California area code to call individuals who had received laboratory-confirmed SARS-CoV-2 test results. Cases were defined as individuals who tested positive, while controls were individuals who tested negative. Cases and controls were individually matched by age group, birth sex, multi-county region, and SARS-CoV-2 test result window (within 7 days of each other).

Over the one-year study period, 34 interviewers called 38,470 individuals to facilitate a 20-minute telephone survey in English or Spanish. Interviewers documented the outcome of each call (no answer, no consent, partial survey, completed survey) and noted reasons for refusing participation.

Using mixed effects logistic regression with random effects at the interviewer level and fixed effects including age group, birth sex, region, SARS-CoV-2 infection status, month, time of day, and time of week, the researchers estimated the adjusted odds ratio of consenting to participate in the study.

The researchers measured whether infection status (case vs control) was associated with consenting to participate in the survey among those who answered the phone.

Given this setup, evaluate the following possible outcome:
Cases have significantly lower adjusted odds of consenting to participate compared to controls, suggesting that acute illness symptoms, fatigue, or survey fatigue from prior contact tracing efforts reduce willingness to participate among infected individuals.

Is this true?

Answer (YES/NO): NO